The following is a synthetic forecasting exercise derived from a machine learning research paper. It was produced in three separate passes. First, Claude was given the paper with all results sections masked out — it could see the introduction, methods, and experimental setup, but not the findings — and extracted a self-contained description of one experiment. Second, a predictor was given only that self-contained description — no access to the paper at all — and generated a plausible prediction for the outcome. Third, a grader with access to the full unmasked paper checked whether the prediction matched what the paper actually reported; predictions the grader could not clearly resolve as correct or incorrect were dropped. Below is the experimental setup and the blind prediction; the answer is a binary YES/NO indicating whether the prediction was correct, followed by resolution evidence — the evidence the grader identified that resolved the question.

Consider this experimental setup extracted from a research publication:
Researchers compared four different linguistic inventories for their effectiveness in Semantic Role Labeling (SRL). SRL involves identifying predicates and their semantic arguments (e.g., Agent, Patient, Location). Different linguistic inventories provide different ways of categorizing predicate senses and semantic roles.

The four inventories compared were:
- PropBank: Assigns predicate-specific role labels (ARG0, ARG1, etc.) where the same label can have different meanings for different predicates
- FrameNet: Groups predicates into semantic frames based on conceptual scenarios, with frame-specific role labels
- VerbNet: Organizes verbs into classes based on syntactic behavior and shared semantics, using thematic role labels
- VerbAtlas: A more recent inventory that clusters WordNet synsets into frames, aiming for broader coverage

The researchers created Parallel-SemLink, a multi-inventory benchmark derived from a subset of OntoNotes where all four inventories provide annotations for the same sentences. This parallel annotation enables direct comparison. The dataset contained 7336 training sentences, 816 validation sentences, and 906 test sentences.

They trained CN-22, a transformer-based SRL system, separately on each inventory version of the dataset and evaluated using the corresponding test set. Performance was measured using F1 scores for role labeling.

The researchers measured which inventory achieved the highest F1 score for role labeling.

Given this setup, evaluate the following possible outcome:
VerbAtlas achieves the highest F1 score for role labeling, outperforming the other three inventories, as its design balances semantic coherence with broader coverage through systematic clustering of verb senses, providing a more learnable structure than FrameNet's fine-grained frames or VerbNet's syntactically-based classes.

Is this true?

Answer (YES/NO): YES